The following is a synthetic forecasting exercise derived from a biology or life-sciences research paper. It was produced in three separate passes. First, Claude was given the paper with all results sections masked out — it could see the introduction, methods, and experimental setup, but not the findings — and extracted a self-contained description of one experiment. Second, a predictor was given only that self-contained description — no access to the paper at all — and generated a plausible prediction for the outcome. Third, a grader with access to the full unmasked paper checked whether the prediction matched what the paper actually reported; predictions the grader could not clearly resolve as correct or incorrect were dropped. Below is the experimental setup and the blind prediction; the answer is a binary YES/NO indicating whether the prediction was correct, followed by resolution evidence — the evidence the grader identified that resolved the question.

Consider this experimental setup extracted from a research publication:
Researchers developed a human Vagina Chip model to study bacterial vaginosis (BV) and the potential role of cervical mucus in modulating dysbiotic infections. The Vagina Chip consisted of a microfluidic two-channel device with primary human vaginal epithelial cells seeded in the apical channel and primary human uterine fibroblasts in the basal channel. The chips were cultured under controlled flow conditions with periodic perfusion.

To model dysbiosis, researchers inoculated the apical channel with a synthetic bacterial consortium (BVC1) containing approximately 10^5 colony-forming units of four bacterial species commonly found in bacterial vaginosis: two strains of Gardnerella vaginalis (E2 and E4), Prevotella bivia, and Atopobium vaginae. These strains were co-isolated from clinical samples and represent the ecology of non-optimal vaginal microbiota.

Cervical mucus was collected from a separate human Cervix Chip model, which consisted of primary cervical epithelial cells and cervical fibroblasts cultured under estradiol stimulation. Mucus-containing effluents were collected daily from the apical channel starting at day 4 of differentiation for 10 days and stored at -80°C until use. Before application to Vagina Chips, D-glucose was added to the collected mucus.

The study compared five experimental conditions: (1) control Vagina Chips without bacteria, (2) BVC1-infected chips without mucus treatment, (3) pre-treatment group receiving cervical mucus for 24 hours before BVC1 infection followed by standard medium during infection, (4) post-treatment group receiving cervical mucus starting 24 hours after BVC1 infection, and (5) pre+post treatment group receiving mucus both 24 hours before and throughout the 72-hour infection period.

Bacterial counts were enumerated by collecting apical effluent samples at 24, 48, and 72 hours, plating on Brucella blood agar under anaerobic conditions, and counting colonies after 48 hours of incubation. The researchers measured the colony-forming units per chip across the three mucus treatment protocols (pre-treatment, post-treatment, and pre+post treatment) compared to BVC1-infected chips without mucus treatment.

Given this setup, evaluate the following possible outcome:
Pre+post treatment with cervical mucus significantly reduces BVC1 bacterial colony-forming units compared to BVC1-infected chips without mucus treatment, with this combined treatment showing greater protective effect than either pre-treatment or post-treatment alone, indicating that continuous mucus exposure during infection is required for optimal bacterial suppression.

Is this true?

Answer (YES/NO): NO